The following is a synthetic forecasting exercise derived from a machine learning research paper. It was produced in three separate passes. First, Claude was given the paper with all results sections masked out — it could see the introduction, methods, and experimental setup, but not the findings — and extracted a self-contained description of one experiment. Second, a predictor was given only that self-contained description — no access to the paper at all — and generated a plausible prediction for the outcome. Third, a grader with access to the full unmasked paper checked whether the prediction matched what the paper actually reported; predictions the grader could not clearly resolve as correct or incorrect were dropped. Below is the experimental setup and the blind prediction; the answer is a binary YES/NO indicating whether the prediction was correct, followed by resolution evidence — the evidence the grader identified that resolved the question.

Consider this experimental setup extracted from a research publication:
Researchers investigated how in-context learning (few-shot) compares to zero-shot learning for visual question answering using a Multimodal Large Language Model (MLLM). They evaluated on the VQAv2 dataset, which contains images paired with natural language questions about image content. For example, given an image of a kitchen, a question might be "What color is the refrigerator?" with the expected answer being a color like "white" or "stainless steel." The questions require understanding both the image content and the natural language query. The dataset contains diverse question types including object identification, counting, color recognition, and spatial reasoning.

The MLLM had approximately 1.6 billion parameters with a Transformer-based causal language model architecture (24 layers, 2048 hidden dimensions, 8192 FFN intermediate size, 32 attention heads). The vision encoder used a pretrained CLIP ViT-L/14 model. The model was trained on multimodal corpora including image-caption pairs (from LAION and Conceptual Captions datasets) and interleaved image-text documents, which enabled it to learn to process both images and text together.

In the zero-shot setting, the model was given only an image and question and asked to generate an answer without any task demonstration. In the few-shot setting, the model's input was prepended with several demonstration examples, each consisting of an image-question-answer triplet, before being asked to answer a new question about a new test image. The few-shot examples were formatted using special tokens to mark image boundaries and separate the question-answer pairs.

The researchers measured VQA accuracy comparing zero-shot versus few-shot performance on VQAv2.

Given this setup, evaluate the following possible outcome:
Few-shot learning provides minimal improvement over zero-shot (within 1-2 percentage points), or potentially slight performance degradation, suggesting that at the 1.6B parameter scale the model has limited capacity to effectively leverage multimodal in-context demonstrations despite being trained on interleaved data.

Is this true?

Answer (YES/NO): YES